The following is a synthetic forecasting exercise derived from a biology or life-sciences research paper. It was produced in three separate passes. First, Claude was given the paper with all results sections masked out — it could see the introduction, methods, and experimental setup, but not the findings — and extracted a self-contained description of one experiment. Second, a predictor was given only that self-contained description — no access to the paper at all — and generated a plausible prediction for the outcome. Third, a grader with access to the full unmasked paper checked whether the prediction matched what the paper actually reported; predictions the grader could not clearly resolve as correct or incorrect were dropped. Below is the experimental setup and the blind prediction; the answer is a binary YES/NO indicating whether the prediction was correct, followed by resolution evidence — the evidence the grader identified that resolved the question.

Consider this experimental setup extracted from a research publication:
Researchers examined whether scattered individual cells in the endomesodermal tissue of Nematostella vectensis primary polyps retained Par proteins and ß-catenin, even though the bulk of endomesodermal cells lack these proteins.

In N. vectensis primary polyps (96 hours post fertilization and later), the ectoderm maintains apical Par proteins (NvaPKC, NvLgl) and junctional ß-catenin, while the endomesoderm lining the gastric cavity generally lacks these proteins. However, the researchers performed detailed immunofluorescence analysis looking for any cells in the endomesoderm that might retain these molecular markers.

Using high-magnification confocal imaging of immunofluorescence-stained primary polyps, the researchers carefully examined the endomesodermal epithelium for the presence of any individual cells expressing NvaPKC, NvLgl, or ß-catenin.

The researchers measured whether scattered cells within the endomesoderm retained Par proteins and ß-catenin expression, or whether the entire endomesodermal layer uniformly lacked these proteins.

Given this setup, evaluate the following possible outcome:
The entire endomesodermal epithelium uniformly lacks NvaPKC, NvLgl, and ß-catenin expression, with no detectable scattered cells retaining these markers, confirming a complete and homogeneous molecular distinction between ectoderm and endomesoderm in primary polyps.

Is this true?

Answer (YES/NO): NO